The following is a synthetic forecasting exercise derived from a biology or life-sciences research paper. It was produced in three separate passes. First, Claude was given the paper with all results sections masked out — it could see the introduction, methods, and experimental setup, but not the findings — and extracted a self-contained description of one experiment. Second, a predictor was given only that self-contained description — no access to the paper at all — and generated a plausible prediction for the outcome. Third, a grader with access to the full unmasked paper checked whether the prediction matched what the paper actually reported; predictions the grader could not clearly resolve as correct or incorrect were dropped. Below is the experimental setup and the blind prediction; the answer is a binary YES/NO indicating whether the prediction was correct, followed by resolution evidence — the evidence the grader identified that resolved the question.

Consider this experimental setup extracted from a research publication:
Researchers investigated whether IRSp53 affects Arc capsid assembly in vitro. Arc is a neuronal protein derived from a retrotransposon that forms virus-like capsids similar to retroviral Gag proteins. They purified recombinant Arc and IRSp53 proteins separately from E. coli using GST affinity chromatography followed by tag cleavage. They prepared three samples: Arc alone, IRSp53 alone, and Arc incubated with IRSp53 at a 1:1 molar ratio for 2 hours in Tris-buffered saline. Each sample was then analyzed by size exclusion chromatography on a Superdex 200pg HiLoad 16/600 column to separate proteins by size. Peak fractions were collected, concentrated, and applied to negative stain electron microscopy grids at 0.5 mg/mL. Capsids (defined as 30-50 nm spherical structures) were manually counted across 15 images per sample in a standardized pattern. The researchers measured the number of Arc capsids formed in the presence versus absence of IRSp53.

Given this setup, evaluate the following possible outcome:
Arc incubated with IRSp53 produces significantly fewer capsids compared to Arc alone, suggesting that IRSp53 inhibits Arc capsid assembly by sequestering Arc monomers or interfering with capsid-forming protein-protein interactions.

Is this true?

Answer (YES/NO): NO